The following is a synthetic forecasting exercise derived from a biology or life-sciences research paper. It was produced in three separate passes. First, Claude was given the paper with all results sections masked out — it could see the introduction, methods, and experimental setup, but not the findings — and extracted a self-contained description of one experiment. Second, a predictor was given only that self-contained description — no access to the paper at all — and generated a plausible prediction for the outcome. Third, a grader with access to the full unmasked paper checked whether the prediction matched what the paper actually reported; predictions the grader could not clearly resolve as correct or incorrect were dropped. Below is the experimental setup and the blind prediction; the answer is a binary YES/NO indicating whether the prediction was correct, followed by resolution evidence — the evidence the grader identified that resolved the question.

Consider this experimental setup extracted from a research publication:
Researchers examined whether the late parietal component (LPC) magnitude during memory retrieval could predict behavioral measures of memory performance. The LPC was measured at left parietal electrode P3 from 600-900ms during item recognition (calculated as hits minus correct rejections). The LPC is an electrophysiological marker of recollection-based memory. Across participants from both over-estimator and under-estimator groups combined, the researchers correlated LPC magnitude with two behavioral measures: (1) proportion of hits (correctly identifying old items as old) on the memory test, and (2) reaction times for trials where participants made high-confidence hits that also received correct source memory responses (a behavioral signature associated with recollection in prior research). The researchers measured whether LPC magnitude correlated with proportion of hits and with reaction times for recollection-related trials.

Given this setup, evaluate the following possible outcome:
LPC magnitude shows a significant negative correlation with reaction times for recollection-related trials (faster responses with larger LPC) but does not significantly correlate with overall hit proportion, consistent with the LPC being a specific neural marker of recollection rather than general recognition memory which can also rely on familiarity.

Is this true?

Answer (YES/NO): NO